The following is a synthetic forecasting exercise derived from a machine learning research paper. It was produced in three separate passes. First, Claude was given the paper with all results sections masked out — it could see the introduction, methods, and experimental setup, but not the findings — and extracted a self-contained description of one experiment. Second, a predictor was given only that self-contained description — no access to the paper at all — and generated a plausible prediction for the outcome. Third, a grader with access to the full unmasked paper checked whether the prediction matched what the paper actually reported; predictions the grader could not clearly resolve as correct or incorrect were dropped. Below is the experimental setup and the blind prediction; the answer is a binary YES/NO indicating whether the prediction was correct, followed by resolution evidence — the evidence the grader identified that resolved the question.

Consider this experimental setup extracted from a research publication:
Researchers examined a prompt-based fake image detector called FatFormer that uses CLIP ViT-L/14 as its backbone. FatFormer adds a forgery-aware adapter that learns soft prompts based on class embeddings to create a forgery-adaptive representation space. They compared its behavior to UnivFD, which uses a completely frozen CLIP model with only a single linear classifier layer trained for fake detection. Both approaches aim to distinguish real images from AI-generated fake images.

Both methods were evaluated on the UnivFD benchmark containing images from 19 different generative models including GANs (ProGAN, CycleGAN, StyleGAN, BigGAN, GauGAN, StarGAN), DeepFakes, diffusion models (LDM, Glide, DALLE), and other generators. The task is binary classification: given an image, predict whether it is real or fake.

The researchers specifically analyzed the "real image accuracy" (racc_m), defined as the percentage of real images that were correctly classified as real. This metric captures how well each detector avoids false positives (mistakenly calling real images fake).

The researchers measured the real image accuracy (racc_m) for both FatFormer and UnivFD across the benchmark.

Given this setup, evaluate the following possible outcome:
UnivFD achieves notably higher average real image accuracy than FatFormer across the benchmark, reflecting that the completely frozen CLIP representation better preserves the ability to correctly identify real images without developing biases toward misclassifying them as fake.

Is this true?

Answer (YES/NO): YES